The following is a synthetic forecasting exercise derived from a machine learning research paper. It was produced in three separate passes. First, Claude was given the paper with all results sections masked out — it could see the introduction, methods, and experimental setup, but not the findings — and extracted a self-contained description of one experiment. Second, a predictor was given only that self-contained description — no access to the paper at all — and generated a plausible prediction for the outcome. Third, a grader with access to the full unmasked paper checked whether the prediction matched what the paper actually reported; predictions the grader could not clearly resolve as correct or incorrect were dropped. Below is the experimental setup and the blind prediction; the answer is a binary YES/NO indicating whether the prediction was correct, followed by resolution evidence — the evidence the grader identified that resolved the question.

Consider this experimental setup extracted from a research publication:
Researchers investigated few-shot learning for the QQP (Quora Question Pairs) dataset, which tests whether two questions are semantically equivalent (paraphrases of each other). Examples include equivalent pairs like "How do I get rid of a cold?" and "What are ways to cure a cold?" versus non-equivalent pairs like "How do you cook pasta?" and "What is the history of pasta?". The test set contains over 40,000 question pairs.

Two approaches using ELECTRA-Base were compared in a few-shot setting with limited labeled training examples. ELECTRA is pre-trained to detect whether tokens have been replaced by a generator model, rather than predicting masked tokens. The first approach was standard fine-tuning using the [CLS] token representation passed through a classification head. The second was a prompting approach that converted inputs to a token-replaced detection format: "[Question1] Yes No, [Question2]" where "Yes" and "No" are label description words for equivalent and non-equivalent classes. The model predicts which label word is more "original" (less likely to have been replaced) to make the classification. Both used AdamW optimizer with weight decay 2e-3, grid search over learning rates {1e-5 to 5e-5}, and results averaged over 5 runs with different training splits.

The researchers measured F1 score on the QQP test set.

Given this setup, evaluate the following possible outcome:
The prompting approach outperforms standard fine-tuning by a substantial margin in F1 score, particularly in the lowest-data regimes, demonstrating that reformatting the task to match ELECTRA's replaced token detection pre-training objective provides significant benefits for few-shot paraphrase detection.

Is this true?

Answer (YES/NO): NO